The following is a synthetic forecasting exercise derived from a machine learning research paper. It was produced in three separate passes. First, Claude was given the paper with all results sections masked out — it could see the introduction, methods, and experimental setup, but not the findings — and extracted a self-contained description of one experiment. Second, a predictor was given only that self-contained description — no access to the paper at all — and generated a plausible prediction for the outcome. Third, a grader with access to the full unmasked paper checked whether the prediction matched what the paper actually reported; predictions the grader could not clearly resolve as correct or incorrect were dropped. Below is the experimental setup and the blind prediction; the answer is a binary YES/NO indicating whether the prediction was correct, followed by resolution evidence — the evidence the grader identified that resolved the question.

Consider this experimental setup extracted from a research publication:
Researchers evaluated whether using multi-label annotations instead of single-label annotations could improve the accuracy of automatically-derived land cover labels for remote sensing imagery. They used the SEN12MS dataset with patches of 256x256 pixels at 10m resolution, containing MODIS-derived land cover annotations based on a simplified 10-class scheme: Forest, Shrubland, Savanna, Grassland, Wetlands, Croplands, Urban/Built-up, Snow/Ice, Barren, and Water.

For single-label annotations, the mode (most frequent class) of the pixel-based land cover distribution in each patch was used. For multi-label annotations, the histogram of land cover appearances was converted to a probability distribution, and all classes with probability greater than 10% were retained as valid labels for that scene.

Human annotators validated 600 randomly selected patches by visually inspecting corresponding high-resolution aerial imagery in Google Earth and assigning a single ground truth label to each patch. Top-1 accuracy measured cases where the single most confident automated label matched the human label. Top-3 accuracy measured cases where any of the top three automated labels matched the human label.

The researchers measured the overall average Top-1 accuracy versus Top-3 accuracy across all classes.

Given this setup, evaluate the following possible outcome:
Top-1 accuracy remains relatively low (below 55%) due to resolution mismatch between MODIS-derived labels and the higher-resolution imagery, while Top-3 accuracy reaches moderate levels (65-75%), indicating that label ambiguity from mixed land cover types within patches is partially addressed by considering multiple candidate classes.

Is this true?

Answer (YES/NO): NO